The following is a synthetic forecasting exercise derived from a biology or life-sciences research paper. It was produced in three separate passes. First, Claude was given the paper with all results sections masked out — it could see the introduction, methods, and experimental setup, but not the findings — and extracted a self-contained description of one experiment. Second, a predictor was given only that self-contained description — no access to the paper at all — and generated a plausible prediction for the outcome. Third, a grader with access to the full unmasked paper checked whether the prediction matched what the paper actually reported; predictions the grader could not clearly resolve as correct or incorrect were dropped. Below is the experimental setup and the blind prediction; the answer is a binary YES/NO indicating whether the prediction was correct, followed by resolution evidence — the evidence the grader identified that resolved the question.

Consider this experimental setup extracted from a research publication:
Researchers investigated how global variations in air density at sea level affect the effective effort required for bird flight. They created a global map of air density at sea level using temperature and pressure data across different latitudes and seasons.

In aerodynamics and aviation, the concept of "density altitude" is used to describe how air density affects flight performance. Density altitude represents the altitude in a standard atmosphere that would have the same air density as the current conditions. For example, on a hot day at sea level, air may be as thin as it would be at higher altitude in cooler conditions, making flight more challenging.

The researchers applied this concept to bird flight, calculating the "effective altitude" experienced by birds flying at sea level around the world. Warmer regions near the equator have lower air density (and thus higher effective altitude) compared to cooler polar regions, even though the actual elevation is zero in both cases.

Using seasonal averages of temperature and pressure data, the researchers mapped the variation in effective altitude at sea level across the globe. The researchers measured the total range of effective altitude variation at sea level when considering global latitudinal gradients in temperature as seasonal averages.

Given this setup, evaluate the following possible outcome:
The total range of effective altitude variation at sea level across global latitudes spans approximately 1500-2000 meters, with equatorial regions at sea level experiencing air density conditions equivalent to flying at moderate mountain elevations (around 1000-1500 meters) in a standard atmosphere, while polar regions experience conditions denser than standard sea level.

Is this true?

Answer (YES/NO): NO